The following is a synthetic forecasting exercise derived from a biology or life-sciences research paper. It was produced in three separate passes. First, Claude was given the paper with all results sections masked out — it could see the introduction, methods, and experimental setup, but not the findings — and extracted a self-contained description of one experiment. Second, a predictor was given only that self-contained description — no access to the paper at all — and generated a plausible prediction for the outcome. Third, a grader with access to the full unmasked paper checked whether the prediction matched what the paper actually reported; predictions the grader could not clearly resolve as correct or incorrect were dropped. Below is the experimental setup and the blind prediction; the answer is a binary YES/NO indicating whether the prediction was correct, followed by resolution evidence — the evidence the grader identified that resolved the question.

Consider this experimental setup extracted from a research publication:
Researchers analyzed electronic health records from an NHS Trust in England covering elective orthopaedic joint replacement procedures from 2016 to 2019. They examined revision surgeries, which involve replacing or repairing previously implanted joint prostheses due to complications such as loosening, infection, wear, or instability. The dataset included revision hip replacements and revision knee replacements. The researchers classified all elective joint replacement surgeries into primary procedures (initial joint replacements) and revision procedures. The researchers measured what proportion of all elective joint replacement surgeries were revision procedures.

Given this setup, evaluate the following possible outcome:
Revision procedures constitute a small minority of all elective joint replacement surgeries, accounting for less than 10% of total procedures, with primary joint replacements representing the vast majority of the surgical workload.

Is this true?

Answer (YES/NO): NO